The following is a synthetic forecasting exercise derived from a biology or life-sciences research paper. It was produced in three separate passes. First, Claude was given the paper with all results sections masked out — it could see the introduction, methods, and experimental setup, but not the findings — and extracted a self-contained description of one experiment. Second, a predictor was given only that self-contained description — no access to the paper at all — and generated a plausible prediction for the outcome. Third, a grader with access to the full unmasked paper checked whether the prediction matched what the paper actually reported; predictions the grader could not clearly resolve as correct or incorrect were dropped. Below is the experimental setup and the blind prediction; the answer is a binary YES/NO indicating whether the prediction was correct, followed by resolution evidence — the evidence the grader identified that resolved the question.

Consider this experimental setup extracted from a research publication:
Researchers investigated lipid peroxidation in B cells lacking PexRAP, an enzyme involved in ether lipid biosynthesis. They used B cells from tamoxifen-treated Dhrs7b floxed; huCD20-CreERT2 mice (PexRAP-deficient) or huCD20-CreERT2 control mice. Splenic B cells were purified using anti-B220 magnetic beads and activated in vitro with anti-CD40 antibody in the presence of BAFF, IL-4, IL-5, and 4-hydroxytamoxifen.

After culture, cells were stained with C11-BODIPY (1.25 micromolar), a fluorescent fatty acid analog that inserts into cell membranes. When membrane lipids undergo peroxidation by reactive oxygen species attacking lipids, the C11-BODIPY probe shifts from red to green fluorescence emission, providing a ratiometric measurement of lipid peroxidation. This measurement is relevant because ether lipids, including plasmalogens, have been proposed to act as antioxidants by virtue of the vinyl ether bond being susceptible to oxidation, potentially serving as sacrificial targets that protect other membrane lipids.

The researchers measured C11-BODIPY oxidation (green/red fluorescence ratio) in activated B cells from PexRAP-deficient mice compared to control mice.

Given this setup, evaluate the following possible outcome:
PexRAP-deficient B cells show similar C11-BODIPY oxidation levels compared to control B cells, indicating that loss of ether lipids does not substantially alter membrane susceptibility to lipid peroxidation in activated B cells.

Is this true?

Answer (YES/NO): NO